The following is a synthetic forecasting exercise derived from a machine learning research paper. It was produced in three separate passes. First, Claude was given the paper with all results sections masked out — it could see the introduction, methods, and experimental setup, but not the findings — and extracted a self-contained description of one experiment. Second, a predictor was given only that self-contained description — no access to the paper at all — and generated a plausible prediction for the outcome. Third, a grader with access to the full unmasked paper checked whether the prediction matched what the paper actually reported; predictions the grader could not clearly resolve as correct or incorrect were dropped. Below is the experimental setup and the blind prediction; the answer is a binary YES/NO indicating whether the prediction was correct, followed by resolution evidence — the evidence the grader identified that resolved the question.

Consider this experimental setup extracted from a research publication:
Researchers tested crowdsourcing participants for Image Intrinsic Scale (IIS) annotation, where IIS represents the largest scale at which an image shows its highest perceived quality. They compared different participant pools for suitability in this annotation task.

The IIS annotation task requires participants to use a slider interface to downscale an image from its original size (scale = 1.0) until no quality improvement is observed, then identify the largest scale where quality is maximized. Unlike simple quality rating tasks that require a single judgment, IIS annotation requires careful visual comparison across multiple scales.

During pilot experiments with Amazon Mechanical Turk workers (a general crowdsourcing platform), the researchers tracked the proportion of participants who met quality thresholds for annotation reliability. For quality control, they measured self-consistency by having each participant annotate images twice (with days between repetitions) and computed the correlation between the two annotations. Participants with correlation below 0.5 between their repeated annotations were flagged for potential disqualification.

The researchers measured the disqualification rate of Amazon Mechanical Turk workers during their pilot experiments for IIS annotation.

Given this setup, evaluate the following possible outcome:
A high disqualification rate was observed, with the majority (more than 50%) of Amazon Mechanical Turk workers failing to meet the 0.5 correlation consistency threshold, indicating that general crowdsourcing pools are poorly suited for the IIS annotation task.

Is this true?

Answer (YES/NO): YES